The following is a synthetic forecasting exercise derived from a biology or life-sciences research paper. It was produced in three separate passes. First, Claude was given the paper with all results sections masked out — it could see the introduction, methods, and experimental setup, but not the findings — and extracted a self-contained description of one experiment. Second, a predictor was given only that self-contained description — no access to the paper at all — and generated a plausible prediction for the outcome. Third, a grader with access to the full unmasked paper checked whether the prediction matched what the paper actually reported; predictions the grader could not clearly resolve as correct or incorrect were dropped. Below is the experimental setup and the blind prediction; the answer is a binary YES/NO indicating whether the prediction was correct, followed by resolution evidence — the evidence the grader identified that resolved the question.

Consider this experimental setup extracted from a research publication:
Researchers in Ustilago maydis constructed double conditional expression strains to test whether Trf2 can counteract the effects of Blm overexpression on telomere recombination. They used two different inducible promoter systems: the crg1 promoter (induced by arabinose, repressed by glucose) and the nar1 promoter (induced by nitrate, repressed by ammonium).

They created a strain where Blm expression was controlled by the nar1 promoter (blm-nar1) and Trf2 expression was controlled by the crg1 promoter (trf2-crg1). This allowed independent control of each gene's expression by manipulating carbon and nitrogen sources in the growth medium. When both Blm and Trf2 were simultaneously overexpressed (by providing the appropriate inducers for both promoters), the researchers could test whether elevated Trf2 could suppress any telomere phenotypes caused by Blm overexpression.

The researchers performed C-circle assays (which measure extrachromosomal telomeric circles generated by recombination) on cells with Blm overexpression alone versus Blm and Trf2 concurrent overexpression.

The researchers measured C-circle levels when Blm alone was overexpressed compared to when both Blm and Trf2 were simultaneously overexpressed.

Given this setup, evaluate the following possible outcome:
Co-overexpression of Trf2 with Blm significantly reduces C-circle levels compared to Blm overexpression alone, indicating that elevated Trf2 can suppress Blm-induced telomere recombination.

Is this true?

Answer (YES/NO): YES